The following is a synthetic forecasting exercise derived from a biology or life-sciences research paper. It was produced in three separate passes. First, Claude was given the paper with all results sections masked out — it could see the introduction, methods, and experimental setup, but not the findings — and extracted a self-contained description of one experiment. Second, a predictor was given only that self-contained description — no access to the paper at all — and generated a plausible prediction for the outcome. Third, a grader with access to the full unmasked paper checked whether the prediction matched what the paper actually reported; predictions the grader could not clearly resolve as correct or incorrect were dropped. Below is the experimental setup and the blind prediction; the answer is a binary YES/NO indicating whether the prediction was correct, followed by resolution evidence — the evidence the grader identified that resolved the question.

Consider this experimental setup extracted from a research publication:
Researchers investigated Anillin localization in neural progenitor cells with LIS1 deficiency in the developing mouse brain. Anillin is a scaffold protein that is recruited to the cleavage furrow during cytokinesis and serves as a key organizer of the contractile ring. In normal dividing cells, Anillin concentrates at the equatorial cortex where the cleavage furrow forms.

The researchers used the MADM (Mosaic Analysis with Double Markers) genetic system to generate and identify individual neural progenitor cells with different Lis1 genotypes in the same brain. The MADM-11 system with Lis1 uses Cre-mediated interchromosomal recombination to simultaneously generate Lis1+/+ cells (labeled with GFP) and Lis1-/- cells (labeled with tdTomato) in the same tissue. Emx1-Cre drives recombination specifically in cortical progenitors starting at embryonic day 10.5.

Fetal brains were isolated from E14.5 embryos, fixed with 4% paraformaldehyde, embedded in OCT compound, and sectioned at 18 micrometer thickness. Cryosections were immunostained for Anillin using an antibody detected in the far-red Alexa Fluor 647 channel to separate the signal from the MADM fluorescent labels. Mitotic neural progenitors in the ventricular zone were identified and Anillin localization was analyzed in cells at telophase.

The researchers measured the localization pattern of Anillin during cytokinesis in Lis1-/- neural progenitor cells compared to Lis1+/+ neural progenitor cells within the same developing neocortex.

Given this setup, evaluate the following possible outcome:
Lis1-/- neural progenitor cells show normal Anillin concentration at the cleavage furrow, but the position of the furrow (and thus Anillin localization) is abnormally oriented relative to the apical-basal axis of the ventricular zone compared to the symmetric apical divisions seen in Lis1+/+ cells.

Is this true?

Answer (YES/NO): NO